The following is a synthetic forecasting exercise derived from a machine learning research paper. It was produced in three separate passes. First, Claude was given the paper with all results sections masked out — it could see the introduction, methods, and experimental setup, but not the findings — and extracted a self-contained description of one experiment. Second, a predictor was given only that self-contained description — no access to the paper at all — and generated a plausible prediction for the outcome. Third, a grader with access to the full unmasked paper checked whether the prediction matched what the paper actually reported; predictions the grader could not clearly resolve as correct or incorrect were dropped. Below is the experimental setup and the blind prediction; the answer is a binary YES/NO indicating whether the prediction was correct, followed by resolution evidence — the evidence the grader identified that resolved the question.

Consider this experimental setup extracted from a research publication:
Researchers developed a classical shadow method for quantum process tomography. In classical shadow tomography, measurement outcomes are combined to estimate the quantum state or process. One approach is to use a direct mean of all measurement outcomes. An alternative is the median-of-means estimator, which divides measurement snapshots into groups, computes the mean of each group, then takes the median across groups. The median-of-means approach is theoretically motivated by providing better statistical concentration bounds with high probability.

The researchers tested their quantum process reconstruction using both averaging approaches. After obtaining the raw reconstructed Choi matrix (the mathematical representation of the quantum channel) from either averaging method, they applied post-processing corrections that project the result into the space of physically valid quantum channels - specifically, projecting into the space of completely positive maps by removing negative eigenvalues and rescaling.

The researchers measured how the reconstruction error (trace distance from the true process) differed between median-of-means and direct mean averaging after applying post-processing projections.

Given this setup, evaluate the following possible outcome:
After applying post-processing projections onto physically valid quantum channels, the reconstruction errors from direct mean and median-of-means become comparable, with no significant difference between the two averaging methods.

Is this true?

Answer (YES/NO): YES